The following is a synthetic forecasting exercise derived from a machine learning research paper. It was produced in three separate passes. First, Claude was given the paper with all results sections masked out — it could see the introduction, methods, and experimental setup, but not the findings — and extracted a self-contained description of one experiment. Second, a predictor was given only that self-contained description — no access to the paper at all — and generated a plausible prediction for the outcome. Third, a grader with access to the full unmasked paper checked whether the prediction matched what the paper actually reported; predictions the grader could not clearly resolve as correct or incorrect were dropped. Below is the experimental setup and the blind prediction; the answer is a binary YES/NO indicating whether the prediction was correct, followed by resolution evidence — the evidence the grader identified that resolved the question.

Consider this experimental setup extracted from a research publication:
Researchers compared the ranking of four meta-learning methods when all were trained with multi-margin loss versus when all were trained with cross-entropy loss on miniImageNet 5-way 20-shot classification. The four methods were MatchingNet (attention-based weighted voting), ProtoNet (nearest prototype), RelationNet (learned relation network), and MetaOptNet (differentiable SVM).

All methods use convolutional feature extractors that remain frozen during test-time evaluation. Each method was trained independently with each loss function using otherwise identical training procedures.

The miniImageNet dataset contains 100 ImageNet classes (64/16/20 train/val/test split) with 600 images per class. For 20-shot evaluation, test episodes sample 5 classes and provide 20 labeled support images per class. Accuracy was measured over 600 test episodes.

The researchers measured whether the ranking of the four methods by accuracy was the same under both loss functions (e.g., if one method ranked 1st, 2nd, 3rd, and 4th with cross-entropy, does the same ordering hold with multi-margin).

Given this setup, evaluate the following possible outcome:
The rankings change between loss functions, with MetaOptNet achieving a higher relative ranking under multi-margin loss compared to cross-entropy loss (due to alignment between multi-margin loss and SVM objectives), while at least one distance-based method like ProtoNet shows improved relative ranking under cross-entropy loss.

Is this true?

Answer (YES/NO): NO